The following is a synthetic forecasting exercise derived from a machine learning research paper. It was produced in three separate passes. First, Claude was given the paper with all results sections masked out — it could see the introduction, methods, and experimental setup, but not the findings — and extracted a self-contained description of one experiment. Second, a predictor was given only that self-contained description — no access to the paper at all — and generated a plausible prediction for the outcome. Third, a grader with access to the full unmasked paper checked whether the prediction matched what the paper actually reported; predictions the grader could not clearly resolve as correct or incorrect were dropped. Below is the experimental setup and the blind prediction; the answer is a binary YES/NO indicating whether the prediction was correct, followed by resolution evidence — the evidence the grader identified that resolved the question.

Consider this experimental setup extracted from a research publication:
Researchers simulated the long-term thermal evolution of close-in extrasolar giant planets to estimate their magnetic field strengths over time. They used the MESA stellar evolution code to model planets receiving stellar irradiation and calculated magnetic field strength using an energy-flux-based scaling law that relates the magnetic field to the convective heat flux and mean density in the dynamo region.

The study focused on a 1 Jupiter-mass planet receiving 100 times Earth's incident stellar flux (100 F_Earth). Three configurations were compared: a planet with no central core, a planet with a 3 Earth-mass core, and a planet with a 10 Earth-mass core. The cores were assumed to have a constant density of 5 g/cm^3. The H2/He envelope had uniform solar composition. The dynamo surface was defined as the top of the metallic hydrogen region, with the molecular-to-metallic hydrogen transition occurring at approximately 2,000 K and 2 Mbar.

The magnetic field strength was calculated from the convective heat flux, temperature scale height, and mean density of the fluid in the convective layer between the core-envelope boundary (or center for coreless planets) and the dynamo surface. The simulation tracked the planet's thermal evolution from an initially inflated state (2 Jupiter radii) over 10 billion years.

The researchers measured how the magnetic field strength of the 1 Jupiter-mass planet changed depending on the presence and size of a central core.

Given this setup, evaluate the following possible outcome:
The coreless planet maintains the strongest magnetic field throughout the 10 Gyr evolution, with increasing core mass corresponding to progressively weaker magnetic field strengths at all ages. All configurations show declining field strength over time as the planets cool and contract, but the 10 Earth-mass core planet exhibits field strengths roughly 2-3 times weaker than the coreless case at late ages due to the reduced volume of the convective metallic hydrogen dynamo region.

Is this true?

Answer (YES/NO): NO